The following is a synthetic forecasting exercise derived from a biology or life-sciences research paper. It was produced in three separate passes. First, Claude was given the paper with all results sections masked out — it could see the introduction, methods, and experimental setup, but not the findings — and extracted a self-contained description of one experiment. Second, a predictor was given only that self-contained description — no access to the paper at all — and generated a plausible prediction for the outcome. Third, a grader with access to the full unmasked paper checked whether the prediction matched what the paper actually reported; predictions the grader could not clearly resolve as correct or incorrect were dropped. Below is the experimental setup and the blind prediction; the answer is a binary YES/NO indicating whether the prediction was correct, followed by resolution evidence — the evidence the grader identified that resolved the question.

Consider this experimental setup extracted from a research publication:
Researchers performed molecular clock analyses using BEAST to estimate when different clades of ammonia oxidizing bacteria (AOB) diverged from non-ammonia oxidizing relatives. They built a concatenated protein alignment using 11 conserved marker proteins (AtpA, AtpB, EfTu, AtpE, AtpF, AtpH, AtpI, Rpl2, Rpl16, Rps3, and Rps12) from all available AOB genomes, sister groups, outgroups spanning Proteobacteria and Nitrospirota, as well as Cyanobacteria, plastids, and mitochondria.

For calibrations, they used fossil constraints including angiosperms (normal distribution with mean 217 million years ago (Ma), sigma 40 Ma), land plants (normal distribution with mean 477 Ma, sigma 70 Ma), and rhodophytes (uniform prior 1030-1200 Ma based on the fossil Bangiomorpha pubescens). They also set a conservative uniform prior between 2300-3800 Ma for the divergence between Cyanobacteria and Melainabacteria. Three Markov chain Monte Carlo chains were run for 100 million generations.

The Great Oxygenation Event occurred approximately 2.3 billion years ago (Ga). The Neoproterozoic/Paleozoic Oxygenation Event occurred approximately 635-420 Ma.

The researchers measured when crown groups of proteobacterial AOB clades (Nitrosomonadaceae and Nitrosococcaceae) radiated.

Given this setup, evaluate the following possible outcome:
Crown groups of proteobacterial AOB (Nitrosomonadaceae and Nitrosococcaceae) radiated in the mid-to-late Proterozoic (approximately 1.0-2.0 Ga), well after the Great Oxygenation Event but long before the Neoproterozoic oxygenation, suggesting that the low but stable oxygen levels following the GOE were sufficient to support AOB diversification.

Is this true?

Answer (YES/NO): NO